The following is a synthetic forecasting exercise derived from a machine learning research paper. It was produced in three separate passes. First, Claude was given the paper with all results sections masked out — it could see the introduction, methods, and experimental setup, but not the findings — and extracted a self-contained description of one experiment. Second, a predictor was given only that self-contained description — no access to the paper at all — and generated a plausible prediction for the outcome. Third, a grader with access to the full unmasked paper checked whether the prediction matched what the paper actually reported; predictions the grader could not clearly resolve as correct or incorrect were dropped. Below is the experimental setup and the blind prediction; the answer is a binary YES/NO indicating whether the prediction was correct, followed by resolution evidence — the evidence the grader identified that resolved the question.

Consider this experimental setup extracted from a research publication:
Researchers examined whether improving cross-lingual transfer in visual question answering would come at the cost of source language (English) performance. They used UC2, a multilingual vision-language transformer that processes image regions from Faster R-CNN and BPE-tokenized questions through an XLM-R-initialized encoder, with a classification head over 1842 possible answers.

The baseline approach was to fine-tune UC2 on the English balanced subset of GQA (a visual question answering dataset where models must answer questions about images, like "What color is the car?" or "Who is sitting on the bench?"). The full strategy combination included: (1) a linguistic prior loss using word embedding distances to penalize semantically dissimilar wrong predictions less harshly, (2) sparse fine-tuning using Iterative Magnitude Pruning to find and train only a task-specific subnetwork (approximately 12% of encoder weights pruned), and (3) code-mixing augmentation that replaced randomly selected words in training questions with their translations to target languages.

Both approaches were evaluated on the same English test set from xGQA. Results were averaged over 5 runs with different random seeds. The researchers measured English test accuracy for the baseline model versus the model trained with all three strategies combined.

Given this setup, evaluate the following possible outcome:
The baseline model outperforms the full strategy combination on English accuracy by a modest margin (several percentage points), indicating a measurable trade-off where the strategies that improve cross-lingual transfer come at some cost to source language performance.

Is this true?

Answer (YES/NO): NO